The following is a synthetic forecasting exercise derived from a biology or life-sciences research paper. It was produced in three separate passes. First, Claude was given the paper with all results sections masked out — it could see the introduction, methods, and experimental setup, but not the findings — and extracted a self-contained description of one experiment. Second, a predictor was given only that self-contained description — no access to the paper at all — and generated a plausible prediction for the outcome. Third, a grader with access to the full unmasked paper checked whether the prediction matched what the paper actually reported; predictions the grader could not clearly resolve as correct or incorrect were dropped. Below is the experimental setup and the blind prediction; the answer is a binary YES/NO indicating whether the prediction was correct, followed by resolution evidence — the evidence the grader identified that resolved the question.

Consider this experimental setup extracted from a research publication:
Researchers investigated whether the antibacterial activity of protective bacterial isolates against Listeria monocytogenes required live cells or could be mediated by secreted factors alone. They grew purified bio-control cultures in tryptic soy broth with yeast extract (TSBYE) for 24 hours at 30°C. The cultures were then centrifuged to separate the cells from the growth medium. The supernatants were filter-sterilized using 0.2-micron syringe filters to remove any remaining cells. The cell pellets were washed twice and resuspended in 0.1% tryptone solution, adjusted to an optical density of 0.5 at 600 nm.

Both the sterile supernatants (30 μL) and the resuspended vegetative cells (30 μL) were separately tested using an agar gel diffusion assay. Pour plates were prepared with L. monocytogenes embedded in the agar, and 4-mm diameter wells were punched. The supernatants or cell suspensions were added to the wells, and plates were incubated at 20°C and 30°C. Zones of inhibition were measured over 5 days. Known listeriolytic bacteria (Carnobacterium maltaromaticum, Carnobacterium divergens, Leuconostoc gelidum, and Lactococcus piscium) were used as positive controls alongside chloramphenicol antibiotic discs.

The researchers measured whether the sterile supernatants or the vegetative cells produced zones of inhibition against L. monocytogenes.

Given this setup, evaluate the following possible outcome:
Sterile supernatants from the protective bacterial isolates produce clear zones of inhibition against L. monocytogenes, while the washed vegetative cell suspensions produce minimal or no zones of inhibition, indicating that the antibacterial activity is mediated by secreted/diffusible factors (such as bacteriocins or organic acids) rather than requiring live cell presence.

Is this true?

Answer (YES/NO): NO